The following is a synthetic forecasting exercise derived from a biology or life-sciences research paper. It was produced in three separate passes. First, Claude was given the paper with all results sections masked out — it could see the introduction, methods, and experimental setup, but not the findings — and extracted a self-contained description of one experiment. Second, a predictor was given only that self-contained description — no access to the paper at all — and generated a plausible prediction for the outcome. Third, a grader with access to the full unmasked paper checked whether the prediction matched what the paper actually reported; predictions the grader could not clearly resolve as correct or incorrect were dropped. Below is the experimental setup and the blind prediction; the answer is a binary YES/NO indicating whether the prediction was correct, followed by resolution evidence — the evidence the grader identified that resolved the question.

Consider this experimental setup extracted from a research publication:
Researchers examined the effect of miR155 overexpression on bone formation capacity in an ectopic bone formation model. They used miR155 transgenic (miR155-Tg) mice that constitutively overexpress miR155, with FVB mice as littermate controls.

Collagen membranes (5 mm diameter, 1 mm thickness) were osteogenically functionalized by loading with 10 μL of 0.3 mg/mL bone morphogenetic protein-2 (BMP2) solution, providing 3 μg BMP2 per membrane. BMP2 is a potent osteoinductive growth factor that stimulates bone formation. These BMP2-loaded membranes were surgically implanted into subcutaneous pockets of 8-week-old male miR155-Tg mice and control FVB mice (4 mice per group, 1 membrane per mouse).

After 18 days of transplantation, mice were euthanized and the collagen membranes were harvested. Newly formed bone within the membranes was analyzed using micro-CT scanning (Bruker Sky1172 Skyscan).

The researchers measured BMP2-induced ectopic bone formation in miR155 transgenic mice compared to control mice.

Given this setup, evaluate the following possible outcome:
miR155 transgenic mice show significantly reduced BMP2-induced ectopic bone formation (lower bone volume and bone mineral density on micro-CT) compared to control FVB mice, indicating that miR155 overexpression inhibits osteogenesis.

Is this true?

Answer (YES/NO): YES